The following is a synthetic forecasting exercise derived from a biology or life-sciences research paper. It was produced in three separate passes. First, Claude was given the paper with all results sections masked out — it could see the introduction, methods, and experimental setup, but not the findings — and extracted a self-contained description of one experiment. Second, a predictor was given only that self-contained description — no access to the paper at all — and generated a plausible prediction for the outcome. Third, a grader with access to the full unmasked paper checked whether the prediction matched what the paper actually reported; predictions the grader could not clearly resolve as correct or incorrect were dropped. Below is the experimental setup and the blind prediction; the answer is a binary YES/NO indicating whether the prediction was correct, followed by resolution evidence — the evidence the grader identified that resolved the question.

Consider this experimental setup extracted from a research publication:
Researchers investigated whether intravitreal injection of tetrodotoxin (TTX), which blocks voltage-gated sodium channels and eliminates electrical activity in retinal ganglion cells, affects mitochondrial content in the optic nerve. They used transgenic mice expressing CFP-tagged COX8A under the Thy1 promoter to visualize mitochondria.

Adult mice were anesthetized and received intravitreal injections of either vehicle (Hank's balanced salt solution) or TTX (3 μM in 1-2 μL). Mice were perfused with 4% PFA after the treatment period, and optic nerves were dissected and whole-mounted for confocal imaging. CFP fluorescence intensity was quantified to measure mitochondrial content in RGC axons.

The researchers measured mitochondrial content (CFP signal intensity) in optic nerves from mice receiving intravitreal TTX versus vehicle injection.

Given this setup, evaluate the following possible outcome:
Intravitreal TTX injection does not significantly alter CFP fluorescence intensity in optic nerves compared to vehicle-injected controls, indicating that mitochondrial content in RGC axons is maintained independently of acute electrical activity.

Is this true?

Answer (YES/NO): NO